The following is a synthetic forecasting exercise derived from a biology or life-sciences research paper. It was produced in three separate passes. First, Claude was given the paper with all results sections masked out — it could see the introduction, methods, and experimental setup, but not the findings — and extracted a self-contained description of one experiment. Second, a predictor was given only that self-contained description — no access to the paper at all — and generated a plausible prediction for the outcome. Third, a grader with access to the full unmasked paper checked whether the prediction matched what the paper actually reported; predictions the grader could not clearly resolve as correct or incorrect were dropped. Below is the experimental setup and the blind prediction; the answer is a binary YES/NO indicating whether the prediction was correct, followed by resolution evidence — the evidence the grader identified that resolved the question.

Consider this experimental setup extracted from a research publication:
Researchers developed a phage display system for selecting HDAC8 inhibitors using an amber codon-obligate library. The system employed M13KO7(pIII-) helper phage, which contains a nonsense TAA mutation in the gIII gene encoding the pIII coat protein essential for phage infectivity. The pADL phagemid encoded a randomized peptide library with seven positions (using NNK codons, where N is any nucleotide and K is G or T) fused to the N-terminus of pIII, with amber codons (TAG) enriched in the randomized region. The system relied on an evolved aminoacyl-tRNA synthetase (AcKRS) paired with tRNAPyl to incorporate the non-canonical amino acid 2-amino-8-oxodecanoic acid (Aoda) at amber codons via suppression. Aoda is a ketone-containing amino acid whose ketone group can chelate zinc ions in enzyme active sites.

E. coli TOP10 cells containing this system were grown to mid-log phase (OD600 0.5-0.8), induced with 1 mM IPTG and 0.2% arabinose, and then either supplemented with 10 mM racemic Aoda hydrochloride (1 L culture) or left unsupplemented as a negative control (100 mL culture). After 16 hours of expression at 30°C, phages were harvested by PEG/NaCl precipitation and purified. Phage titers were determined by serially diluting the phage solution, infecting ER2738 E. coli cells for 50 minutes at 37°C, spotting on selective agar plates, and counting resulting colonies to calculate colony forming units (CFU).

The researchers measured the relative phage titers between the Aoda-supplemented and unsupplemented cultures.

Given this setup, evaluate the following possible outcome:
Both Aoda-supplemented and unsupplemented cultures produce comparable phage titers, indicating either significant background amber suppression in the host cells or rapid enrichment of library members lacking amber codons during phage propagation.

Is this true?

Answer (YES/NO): NO